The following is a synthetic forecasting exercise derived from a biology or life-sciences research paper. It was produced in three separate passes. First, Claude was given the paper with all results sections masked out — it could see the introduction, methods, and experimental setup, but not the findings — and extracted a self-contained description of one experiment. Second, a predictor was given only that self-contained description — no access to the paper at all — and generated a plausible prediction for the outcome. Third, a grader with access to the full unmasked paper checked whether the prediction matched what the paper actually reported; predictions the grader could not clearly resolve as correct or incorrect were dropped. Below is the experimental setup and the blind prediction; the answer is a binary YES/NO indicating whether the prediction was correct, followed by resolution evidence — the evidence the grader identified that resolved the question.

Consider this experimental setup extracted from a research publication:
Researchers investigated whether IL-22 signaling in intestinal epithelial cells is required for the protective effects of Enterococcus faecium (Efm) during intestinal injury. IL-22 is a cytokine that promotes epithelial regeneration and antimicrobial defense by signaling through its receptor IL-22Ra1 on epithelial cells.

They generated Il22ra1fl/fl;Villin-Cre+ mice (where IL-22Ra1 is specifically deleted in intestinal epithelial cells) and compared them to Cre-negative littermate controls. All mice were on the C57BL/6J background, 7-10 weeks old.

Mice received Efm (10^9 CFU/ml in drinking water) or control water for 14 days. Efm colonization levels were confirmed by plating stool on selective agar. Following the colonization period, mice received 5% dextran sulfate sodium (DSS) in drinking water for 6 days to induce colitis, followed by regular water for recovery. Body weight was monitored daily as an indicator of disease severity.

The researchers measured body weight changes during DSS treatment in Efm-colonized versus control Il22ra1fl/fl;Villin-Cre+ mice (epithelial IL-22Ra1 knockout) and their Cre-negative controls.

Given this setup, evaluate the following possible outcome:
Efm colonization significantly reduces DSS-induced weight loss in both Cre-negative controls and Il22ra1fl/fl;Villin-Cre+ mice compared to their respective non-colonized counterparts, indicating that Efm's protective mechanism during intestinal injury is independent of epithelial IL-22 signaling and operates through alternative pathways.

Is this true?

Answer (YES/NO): NO